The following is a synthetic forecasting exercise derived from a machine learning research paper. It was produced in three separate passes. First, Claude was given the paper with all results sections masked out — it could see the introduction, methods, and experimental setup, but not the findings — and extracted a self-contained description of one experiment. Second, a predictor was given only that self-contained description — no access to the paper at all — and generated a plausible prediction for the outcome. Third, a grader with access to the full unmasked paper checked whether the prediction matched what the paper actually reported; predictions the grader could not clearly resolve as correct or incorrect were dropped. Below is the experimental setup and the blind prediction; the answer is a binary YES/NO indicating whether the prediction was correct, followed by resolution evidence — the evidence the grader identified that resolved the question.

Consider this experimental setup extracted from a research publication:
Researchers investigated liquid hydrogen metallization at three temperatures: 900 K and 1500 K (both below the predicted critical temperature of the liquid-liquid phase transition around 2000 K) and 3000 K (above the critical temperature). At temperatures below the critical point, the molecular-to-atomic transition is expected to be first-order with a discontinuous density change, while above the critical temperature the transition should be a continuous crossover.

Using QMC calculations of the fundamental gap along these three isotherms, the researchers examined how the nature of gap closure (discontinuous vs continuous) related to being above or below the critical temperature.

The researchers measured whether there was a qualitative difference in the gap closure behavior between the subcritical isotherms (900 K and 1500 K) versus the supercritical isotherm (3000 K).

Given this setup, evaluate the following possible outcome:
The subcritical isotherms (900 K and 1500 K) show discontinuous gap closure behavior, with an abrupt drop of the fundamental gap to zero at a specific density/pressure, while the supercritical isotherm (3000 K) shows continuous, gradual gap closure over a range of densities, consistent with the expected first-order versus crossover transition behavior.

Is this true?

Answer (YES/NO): YES